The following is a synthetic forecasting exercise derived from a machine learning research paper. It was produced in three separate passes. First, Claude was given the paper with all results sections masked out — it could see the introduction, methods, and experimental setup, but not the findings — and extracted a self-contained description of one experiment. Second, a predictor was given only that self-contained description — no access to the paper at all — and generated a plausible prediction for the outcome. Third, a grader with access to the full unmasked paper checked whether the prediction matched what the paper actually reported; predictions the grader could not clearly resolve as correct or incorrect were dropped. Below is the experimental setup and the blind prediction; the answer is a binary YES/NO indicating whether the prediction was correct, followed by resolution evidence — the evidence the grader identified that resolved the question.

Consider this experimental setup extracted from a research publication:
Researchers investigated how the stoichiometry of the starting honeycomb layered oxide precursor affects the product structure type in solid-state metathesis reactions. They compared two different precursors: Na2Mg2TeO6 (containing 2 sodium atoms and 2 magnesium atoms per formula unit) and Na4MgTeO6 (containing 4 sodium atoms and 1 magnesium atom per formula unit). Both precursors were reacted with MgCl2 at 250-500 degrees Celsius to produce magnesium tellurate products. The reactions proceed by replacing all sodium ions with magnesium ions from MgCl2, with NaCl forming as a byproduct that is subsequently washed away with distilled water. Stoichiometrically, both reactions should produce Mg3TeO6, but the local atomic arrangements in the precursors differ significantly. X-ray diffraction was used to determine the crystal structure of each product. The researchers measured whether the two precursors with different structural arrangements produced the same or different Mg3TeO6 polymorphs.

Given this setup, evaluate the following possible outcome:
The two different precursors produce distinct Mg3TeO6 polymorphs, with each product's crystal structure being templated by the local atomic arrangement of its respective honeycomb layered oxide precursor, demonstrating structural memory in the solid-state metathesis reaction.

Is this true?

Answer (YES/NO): YES